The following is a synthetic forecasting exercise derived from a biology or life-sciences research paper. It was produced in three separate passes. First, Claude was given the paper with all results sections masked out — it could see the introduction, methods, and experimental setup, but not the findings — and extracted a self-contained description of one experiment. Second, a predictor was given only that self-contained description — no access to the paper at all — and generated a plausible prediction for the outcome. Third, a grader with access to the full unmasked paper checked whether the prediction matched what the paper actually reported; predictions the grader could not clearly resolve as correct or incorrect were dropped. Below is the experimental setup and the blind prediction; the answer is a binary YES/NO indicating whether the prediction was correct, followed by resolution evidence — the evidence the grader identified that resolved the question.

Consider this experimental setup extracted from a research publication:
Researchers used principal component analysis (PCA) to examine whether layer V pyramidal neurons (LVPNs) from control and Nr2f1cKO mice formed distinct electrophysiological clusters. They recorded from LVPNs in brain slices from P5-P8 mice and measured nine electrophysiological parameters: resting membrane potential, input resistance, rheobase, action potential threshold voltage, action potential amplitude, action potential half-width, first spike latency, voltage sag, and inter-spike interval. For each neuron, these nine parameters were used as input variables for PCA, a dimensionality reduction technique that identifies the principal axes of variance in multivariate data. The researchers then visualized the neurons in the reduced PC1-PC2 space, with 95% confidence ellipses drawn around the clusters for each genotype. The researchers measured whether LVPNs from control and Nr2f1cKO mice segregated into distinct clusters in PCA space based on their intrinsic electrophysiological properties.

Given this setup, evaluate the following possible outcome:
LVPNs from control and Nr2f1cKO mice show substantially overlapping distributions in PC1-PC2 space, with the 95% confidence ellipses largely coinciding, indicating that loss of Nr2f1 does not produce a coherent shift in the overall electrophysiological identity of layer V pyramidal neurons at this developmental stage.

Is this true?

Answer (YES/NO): NO